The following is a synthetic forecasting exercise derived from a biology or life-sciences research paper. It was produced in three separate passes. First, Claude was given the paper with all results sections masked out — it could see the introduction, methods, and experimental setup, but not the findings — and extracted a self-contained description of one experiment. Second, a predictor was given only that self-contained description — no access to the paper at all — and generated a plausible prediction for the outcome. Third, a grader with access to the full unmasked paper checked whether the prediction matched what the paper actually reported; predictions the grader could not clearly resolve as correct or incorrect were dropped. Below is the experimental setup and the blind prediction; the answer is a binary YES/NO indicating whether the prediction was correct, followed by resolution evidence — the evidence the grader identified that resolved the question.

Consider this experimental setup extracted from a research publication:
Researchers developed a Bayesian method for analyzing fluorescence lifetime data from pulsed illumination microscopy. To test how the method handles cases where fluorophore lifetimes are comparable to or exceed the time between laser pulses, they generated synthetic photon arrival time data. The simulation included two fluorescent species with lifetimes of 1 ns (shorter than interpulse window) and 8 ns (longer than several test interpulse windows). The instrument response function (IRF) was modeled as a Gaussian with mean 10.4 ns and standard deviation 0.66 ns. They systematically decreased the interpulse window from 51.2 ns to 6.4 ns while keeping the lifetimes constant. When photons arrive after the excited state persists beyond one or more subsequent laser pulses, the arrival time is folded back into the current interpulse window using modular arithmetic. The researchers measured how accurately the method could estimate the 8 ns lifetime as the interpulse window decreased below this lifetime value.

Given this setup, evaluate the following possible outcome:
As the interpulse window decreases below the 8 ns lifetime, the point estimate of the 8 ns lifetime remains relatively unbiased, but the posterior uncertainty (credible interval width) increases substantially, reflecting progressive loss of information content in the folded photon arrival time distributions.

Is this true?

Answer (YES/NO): NO